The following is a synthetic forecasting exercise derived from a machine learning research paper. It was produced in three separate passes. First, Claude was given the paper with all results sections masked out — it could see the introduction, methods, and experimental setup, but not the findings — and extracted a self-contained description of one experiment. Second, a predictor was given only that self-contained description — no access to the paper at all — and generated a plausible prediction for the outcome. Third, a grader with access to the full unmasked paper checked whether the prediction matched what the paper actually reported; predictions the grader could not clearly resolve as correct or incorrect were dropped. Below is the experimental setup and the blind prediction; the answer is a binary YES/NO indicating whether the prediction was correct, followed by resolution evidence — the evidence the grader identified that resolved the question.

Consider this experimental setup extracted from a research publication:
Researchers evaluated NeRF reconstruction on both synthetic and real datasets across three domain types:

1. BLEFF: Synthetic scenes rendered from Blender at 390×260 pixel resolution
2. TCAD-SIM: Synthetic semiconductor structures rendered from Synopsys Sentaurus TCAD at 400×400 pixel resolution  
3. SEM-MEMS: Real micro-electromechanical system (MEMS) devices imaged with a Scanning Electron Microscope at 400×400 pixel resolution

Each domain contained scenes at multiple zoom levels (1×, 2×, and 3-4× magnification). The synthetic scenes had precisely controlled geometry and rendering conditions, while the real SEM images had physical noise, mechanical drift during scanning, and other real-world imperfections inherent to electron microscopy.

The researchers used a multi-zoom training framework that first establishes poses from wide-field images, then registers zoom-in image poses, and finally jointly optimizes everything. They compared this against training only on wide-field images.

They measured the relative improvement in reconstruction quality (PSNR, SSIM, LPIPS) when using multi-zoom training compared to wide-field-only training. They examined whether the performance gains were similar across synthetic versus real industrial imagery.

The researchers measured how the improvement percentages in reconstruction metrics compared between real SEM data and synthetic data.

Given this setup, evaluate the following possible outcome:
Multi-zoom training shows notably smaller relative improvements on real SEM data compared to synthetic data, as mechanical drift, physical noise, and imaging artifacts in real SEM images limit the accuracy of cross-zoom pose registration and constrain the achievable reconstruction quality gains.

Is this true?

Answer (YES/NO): YES